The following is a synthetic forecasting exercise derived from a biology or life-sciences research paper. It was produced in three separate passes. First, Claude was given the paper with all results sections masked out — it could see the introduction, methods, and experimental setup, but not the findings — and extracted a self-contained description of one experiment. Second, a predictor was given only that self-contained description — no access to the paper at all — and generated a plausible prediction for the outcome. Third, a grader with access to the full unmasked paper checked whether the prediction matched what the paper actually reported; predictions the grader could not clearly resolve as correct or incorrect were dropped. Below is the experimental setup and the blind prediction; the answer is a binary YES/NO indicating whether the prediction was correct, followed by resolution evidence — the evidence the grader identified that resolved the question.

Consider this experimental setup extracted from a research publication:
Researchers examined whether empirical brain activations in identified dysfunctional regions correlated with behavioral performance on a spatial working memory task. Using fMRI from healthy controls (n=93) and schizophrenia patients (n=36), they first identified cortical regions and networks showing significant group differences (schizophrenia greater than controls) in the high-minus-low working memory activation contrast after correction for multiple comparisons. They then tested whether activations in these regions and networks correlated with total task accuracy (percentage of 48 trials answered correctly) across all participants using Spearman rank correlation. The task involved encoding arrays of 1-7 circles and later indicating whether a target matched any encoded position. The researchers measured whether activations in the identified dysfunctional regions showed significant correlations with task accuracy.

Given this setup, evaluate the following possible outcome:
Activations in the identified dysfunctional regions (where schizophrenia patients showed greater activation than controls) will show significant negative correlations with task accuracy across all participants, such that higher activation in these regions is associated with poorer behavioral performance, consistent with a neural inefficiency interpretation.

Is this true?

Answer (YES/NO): YES